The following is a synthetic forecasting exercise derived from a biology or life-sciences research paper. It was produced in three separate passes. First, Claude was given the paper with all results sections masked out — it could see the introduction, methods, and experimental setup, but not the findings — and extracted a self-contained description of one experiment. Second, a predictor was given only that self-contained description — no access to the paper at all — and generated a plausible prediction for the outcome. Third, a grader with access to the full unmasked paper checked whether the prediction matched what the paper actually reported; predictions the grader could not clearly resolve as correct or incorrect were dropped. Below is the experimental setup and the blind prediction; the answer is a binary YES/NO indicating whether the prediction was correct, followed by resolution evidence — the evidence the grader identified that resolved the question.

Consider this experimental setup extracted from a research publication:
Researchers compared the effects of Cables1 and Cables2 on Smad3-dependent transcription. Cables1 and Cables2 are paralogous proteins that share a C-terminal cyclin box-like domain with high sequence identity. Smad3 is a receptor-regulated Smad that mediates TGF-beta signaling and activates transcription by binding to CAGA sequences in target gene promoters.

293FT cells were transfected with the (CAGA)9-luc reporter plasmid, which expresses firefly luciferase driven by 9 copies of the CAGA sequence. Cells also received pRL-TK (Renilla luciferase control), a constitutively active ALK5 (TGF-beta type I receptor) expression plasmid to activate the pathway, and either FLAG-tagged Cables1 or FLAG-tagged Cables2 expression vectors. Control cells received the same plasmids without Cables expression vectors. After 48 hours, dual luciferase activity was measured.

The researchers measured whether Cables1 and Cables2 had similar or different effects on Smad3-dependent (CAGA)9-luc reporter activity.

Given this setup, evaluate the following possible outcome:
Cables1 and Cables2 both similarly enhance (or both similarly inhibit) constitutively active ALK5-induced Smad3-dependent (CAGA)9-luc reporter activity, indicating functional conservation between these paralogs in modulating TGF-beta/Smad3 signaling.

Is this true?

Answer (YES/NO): NO